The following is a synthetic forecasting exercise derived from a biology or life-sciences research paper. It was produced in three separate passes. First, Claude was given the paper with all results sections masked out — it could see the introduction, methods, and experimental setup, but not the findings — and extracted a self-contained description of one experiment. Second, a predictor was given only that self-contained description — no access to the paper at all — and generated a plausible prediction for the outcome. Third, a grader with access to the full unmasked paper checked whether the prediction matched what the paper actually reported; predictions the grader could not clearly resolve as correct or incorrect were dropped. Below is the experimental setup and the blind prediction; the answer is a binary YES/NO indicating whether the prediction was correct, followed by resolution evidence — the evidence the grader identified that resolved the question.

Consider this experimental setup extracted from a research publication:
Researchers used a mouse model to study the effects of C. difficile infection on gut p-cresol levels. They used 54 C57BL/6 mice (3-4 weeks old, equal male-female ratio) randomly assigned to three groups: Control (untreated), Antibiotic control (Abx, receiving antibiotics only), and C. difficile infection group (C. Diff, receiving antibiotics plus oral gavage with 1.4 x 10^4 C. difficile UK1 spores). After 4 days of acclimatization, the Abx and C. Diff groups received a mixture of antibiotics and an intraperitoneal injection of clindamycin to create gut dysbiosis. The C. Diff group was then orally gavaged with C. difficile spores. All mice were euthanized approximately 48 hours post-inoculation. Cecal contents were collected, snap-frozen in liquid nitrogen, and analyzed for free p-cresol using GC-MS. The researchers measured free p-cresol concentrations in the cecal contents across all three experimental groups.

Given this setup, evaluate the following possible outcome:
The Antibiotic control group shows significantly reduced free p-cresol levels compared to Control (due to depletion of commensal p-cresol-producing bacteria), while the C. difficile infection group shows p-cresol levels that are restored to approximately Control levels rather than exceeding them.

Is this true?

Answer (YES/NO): NO